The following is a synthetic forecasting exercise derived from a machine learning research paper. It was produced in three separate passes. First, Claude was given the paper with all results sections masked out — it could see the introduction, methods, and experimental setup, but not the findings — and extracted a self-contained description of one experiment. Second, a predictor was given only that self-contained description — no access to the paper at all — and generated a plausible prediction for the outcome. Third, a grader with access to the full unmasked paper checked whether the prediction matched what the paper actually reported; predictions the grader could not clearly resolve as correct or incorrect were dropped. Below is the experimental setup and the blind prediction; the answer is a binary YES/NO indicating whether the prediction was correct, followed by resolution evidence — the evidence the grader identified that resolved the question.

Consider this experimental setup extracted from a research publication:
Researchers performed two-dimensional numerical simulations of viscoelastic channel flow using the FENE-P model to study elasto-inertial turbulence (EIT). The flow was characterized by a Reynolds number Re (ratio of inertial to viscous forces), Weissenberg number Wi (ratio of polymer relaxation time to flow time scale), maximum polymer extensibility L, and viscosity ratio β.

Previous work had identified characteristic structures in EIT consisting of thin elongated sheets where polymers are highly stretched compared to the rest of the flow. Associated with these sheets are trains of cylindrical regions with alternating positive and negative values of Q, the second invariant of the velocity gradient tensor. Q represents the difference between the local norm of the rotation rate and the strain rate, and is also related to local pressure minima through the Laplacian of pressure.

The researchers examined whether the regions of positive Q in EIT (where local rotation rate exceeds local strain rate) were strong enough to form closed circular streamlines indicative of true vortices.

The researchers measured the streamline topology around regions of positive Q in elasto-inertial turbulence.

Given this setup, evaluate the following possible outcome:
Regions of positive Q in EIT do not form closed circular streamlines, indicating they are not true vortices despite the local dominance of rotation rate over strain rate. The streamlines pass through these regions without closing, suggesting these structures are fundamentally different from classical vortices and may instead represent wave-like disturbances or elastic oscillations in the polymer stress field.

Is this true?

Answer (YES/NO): YES